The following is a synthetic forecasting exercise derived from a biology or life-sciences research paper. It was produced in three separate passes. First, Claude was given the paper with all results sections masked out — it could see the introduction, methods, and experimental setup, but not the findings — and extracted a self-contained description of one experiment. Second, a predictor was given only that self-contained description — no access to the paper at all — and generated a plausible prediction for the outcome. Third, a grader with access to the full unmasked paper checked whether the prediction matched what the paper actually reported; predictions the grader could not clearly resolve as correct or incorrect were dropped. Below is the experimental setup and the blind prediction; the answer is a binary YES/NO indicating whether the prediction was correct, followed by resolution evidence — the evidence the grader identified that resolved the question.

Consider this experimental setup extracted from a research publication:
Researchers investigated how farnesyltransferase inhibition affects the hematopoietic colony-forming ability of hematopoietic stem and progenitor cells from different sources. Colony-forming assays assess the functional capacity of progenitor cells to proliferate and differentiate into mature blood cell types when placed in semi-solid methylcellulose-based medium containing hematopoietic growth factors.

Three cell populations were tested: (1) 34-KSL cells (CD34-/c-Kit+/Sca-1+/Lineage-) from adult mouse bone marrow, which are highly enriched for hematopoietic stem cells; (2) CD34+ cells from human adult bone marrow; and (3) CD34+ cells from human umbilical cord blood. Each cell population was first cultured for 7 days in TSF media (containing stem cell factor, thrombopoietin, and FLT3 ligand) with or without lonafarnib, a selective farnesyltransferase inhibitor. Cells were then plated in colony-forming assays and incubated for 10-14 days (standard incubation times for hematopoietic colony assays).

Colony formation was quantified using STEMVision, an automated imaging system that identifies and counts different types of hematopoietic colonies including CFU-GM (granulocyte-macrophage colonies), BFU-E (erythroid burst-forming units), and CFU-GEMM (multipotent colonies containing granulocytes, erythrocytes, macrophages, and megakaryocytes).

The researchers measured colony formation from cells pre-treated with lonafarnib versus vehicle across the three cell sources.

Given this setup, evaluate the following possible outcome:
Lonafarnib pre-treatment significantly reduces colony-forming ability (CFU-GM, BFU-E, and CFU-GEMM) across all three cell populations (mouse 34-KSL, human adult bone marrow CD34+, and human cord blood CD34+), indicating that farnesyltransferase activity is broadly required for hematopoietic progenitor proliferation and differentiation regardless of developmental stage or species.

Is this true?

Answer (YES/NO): NO